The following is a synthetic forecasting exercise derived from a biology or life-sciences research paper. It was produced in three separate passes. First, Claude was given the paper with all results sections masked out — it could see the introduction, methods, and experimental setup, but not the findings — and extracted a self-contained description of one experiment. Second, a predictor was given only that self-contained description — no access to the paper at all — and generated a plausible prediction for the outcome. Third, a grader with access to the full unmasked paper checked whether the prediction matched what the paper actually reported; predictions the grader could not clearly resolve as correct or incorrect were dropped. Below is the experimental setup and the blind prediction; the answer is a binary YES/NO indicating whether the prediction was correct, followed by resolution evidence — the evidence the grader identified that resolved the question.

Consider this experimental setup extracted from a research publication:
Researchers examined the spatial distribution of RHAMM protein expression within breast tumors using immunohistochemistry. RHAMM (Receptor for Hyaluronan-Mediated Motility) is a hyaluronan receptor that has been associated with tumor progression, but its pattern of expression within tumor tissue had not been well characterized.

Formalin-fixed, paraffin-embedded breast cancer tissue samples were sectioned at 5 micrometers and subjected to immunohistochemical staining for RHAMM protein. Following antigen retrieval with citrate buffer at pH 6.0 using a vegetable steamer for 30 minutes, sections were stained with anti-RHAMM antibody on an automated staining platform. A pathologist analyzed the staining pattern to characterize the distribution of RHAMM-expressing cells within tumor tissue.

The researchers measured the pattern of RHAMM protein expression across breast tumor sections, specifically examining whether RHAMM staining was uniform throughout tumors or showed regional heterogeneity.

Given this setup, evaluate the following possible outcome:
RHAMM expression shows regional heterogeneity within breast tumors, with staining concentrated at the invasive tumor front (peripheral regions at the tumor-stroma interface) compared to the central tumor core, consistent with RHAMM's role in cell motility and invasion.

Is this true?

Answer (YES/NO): YES